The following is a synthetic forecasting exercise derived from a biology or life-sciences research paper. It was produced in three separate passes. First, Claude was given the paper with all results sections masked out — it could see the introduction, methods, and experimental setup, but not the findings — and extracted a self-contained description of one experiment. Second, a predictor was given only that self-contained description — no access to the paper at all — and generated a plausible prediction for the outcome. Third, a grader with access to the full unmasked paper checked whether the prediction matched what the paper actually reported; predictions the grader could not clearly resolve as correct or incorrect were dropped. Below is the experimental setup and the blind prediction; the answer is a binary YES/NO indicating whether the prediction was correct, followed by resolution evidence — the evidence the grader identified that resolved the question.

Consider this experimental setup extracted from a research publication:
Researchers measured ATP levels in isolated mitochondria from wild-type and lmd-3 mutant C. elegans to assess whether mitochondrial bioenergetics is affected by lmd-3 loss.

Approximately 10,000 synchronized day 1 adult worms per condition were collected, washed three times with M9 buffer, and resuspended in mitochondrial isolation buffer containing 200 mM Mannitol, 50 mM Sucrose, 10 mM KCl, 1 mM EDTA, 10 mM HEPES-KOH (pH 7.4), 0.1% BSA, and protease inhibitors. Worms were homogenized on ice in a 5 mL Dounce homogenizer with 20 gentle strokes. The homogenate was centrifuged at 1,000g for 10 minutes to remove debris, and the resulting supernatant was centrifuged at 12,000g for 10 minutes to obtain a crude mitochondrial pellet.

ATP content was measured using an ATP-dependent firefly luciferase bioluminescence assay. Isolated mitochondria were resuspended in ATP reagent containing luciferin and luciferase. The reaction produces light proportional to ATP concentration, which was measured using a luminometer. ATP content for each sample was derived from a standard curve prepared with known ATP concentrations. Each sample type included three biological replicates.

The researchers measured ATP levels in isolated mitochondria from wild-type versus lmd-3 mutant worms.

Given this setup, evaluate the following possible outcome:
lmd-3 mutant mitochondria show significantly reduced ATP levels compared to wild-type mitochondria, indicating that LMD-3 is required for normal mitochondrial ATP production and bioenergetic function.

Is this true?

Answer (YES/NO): YES